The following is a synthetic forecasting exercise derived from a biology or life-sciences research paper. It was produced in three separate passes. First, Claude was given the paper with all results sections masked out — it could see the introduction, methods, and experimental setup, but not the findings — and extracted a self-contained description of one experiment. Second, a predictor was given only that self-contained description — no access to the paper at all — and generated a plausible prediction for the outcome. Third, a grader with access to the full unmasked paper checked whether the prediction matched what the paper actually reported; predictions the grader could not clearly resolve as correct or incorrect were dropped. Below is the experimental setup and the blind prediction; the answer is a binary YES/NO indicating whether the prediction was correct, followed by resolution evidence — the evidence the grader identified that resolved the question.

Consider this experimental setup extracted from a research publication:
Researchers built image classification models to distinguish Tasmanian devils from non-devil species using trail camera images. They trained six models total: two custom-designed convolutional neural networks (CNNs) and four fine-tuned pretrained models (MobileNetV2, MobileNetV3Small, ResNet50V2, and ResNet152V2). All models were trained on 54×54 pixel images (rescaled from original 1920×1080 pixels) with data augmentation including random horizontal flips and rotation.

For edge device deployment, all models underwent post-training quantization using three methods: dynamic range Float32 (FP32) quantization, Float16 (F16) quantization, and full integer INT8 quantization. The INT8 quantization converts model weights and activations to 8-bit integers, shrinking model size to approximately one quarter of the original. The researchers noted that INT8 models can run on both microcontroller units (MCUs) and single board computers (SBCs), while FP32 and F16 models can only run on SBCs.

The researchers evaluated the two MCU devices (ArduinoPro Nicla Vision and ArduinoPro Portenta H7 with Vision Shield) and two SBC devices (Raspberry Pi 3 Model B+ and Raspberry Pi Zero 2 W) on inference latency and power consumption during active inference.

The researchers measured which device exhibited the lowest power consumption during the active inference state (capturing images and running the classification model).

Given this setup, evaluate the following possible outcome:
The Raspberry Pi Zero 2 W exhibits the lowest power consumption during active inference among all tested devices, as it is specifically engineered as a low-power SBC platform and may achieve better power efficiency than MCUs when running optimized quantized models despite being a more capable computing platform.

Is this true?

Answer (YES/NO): NO